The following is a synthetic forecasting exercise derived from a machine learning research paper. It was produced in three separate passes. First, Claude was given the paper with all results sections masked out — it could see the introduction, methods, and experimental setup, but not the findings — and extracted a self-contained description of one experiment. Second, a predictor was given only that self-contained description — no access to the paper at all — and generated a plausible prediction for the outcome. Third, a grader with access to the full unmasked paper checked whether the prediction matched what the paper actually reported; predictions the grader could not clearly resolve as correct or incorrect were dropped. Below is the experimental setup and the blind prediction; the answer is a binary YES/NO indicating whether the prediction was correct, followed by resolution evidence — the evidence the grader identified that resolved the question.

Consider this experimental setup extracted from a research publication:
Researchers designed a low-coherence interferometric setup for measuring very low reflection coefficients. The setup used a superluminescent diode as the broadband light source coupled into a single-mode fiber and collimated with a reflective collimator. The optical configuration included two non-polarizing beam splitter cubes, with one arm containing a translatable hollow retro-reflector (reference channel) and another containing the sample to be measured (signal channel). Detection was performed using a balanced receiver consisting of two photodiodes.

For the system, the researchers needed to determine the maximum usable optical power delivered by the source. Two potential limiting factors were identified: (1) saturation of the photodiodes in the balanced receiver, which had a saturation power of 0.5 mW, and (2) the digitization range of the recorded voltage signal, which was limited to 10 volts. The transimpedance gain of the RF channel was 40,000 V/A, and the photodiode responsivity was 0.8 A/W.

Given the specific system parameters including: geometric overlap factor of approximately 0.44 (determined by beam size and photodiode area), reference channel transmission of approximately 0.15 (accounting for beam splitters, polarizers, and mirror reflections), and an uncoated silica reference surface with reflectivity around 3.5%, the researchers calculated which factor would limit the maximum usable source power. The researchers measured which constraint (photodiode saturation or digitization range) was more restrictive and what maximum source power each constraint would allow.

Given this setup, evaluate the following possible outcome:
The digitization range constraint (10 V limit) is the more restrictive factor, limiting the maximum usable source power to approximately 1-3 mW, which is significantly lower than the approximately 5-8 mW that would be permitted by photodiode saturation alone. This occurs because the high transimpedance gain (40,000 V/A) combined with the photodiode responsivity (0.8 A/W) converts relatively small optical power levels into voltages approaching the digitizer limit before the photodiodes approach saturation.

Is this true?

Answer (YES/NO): NO